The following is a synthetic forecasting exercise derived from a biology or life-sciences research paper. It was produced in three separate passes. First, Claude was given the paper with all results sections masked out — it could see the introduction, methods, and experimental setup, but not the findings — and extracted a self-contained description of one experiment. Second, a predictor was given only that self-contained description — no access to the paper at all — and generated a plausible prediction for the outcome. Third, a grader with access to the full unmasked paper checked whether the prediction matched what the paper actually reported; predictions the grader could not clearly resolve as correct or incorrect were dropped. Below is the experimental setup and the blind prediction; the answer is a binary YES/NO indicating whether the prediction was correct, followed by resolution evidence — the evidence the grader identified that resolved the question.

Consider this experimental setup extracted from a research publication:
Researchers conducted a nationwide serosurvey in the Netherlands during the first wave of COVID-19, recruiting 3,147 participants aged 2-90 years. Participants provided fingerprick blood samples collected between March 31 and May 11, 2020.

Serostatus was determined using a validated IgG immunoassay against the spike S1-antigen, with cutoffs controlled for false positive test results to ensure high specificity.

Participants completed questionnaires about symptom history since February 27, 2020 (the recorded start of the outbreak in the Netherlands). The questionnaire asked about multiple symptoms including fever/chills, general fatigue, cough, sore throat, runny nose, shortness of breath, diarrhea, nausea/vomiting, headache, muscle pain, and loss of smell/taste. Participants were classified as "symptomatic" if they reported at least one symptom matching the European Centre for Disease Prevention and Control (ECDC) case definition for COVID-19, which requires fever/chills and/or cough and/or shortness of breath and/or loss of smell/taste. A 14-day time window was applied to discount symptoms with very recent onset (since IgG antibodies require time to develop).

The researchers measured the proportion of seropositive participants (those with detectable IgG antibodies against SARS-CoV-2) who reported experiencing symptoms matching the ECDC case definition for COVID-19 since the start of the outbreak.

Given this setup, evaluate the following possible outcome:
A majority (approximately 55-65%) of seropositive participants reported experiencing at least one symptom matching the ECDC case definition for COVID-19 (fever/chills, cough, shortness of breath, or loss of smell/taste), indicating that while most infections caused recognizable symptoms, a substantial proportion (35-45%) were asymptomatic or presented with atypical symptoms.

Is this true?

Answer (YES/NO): YES